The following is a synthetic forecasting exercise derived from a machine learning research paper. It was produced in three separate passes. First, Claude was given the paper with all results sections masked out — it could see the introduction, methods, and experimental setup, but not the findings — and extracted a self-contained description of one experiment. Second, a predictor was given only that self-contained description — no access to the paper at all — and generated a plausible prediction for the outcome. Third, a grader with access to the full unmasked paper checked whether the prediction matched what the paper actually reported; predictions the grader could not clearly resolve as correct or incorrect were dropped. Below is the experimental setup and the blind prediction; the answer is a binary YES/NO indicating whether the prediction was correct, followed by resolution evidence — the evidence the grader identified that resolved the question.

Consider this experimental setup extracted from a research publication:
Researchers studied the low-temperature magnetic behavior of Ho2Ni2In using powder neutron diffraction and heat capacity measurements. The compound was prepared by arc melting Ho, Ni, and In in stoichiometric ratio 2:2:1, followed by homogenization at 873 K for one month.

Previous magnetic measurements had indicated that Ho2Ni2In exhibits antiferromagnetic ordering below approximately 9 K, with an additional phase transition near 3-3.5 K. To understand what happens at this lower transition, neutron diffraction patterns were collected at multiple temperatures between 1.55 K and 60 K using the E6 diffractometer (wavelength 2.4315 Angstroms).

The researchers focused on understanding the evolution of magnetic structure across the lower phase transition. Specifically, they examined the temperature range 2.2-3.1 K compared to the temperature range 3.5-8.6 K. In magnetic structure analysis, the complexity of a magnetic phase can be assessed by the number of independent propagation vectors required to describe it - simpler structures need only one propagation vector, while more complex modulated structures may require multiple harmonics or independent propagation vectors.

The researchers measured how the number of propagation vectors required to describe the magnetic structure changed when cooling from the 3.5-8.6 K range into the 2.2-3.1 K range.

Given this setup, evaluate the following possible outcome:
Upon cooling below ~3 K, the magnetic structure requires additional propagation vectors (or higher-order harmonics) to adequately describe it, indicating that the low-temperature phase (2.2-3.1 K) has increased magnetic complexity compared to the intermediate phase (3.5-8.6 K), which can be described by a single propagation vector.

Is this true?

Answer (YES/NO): YES